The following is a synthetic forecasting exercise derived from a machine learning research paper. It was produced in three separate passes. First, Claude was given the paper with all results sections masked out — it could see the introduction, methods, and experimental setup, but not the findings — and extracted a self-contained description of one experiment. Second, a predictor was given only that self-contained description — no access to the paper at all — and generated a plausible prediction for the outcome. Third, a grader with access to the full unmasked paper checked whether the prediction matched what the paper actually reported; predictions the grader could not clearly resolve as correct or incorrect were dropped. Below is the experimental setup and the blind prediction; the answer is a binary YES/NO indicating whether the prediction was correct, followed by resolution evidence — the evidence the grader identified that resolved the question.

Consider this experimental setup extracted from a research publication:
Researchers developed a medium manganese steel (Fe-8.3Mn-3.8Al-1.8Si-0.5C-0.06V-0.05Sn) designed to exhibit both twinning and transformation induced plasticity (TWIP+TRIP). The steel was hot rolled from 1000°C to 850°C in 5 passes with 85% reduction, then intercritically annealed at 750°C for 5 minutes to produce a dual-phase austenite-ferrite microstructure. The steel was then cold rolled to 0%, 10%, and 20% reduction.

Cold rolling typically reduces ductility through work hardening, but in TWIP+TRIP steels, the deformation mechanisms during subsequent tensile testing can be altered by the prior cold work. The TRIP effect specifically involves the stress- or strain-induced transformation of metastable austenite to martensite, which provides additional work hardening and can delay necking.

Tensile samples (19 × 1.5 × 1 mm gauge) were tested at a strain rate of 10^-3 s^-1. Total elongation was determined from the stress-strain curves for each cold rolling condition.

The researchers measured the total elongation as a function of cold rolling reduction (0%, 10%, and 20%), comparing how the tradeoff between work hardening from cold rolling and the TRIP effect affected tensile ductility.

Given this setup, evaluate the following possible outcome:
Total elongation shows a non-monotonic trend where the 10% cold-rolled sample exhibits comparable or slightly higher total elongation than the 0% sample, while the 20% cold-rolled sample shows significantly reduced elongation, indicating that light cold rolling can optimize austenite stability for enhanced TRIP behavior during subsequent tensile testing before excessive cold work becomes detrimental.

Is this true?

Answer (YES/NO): NO